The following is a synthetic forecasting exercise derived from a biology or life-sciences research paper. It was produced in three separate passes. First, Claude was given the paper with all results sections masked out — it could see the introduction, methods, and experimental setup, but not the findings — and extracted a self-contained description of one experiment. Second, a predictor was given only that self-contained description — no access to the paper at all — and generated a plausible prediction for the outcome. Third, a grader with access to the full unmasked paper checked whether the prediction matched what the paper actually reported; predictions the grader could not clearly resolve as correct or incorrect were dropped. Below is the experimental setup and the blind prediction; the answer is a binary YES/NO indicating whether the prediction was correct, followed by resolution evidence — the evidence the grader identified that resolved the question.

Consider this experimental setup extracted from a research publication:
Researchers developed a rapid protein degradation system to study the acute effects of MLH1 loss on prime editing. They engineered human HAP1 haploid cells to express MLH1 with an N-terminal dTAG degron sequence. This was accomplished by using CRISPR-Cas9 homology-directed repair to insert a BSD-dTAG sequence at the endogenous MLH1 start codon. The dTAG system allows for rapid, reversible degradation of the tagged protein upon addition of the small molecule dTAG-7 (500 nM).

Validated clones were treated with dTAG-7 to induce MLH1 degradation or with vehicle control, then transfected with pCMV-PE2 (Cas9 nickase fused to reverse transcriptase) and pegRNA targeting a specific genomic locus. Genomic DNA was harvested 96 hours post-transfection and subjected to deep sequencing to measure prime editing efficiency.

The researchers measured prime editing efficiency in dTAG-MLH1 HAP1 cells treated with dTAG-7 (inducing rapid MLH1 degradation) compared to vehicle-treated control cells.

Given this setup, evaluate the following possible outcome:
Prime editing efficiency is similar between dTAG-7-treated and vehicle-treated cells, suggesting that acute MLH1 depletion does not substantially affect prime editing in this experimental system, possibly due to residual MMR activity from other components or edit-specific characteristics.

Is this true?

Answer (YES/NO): NO